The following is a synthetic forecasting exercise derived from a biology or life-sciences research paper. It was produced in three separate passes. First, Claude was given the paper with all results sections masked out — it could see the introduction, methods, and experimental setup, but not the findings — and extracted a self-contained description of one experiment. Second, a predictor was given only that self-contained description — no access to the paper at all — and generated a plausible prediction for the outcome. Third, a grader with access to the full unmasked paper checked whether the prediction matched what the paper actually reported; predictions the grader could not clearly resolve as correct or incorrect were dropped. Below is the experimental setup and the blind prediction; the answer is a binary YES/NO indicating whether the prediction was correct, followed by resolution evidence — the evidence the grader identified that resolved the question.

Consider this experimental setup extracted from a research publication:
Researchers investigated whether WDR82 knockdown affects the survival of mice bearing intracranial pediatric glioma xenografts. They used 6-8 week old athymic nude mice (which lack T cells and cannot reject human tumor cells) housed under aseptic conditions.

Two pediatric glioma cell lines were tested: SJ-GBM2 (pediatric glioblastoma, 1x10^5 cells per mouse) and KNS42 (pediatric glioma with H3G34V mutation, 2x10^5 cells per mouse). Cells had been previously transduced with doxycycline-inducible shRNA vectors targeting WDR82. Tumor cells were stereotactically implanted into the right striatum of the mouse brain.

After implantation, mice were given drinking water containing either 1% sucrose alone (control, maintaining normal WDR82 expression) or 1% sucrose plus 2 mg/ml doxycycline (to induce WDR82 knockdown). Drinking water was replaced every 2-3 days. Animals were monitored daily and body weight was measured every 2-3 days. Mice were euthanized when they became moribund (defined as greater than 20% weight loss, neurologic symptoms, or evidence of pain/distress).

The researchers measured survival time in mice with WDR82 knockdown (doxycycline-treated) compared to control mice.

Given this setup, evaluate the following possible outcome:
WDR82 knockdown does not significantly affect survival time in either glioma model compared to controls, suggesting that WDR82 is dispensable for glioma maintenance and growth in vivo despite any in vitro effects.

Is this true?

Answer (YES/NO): NO